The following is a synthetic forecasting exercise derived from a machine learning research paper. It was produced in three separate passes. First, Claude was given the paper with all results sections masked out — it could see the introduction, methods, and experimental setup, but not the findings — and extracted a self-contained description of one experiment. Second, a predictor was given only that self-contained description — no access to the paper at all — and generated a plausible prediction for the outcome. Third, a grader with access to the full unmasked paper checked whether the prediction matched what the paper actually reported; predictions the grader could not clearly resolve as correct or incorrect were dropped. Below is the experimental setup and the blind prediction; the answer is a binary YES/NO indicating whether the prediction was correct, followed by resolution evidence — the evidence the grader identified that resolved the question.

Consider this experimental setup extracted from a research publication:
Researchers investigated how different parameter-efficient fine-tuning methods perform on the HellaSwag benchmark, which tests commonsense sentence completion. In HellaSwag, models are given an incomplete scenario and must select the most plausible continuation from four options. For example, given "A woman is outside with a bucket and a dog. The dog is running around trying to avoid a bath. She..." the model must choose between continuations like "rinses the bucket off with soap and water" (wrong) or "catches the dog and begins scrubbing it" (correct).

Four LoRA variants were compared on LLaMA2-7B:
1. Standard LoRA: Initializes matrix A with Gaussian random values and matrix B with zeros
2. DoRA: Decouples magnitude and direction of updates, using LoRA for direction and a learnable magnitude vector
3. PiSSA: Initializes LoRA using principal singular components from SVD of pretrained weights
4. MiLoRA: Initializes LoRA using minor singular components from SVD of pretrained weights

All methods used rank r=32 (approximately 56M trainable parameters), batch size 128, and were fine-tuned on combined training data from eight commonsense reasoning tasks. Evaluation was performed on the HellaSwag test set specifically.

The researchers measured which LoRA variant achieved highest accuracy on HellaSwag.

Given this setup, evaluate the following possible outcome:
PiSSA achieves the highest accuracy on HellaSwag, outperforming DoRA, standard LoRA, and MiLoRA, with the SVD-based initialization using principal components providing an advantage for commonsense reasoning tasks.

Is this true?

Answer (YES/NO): NO